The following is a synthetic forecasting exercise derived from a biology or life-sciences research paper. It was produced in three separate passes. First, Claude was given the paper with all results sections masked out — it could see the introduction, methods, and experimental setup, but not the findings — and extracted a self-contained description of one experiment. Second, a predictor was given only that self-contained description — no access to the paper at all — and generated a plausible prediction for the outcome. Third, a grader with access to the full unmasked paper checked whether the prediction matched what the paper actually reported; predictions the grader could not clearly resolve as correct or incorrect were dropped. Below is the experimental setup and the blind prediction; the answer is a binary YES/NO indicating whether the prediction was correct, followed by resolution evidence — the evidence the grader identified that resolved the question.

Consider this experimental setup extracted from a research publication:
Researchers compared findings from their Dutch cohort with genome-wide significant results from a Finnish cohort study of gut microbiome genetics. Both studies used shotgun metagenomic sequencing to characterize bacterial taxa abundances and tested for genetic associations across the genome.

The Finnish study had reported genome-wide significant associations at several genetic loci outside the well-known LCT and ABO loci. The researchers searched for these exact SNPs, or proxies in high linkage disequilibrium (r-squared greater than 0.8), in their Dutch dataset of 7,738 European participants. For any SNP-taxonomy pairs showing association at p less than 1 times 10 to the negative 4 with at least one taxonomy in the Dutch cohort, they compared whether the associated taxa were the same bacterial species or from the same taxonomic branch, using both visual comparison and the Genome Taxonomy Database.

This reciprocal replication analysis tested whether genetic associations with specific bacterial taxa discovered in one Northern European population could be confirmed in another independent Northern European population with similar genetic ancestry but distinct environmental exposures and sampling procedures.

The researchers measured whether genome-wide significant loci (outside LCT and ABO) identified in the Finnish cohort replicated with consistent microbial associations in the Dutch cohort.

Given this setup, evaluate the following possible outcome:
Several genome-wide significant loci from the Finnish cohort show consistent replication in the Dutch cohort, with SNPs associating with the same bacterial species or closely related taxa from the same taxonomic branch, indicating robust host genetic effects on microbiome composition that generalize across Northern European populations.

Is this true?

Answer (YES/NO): NO